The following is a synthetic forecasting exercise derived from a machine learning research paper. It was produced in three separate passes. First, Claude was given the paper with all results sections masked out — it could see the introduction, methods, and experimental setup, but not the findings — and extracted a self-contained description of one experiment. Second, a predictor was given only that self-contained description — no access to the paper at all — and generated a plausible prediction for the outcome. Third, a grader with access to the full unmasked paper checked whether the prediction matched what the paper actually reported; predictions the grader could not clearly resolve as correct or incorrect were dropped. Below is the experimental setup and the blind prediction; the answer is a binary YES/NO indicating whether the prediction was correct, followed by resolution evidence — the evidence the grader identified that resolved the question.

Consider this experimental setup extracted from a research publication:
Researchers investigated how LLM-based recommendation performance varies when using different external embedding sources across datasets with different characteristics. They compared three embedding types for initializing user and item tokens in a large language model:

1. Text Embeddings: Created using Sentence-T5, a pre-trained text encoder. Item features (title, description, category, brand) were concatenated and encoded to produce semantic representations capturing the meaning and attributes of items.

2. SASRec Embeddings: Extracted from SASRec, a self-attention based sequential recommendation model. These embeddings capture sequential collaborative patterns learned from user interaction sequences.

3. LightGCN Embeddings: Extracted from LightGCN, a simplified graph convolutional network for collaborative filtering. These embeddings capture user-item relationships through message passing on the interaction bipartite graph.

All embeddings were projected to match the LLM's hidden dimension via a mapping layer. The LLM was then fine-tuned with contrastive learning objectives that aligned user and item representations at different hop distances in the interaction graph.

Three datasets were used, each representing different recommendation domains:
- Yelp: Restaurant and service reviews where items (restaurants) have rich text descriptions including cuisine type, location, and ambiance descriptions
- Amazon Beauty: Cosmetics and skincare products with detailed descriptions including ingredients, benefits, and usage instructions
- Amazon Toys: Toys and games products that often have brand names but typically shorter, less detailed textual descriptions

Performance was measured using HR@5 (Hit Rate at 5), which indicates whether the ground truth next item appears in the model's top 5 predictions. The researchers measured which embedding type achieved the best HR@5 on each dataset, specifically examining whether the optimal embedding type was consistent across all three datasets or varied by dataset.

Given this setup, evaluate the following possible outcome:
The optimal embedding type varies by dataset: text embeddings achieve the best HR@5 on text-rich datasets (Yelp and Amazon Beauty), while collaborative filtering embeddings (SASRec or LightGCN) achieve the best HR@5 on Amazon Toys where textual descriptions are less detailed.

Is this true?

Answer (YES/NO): YES